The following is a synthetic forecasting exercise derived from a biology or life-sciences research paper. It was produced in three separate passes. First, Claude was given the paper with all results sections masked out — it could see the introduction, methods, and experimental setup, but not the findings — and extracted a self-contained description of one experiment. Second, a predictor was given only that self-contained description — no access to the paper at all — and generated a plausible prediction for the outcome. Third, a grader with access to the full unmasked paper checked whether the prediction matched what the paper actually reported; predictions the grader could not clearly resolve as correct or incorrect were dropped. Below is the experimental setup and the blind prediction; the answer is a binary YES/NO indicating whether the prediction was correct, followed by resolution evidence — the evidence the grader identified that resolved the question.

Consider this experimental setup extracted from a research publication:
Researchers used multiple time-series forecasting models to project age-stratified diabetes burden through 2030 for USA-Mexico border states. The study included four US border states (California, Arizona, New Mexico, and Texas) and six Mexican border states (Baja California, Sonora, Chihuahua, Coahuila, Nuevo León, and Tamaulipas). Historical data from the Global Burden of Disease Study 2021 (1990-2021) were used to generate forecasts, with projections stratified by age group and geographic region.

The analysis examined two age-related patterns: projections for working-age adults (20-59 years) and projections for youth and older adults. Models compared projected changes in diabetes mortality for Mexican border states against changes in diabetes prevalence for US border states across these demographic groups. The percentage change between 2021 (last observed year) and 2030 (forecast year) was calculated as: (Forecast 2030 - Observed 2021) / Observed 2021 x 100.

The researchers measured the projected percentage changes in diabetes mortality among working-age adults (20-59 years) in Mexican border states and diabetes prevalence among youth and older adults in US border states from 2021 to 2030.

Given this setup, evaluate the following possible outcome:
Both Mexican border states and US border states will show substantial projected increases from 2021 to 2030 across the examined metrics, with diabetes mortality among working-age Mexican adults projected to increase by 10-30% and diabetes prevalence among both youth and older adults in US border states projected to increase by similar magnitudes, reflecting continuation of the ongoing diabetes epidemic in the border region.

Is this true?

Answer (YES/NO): NO